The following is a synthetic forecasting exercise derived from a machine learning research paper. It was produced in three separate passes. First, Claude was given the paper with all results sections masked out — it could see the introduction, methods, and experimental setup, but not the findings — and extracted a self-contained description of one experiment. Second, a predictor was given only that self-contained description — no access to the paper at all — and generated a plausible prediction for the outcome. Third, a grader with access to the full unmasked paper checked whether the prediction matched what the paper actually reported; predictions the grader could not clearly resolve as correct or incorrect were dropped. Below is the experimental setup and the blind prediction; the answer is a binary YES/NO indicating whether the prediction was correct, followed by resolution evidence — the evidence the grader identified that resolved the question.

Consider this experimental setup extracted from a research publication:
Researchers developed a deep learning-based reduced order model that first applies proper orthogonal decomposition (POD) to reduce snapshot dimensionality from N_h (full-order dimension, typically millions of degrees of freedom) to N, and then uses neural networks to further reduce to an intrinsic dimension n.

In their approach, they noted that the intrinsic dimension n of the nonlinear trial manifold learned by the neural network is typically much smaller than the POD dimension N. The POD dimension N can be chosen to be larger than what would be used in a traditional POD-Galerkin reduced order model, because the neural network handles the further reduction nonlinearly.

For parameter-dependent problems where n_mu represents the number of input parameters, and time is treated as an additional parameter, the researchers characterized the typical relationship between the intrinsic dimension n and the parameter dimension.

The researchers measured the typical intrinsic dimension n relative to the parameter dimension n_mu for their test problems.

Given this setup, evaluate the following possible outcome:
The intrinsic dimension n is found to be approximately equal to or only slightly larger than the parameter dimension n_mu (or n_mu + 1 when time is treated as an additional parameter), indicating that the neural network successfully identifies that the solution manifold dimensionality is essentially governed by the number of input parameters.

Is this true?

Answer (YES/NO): YES